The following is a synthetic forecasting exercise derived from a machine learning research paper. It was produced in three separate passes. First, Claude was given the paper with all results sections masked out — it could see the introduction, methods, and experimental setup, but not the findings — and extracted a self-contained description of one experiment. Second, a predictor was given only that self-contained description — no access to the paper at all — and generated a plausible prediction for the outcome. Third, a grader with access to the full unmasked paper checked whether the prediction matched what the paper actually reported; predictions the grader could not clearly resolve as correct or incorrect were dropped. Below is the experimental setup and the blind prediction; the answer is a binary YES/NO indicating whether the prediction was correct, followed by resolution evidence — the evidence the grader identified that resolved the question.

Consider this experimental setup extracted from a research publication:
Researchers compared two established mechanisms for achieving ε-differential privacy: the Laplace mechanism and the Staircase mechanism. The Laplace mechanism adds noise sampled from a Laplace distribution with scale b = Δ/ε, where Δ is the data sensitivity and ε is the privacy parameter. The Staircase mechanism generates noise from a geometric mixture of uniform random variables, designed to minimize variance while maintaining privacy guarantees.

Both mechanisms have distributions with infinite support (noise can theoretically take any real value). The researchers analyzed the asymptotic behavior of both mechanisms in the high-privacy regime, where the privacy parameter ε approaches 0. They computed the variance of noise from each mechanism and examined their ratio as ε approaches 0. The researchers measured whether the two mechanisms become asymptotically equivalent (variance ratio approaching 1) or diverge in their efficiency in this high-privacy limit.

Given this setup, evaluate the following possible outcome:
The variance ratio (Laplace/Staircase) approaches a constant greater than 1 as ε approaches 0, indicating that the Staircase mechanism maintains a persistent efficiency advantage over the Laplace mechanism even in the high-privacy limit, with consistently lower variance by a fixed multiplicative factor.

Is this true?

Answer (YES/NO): NO